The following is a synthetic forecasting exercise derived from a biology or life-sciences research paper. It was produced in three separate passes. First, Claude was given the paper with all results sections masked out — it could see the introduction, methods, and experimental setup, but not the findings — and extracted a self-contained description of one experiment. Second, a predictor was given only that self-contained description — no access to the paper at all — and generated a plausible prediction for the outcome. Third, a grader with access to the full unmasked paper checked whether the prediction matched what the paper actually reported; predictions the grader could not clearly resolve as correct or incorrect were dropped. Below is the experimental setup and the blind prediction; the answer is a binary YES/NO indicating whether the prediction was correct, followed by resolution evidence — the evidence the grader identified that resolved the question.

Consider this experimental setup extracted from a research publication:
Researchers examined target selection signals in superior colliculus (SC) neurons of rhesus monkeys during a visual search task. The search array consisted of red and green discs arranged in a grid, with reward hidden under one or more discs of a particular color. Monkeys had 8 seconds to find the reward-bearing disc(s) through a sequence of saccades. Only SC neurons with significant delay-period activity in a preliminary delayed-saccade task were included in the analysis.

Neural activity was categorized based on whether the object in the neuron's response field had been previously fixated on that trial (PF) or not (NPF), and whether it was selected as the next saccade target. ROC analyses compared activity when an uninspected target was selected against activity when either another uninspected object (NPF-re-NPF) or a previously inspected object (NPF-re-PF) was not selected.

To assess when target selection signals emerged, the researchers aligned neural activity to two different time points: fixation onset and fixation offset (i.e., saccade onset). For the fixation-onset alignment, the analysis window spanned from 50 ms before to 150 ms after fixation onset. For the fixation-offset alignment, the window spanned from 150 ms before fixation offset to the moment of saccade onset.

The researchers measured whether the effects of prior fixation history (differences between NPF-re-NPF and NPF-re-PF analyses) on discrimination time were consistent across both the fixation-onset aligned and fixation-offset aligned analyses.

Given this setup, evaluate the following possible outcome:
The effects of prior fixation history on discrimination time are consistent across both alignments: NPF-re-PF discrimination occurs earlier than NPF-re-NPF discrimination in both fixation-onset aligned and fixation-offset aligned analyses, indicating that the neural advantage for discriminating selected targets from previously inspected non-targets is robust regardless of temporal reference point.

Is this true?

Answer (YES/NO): YES